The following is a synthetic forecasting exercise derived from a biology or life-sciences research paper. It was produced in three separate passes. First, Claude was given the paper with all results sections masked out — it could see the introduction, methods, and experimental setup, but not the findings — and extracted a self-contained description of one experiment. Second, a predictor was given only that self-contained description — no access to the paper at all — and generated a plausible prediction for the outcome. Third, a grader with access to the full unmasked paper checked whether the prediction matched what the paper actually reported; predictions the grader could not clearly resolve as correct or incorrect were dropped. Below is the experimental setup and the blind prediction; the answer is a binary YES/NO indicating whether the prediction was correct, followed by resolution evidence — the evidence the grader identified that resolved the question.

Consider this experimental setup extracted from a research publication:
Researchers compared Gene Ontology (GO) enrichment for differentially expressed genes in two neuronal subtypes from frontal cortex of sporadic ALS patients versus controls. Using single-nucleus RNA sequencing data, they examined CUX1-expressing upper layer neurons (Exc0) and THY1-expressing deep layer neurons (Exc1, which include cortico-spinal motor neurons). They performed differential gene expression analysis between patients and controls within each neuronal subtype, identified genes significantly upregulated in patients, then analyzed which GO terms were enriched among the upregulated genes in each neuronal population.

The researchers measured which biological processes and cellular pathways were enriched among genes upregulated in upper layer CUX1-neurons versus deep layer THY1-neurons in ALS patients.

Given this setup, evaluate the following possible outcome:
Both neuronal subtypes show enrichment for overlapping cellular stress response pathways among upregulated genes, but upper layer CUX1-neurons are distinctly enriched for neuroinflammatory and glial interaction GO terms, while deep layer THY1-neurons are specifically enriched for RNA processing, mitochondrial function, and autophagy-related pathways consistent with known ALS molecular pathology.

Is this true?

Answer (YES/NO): NO